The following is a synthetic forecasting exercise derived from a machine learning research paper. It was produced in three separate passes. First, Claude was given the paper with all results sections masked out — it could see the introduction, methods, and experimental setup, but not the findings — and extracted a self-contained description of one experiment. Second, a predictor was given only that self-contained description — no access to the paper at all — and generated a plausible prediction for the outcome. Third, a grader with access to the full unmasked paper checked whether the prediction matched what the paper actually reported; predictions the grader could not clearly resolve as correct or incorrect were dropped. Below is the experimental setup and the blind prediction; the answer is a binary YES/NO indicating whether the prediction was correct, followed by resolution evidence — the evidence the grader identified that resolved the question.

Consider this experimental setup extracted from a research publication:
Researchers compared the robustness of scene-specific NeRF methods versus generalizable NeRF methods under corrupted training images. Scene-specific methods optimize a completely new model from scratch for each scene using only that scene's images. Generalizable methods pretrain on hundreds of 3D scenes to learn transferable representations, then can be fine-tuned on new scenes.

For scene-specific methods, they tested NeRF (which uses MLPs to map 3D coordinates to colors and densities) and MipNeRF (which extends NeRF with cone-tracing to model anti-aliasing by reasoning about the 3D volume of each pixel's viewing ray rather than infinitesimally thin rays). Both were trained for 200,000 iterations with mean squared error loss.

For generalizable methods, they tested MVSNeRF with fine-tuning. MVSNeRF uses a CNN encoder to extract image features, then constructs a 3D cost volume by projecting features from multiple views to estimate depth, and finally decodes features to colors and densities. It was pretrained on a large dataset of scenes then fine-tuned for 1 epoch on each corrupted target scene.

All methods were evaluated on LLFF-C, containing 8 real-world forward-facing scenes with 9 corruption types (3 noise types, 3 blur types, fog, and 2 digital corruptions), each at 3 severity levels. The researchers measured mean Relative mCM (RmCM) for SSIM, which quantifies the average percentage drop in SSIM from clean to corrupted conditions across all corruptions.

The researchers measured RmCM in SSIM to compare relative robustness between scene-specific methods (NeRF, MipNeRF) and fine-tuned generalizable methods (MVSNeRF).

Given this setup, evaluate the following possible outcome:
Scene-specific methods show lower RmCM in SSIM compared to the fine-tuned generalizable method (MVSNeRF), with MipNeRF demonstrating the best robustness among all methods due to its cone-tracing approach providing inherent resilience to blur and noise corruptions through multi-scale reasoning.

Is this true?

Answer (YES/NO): NO